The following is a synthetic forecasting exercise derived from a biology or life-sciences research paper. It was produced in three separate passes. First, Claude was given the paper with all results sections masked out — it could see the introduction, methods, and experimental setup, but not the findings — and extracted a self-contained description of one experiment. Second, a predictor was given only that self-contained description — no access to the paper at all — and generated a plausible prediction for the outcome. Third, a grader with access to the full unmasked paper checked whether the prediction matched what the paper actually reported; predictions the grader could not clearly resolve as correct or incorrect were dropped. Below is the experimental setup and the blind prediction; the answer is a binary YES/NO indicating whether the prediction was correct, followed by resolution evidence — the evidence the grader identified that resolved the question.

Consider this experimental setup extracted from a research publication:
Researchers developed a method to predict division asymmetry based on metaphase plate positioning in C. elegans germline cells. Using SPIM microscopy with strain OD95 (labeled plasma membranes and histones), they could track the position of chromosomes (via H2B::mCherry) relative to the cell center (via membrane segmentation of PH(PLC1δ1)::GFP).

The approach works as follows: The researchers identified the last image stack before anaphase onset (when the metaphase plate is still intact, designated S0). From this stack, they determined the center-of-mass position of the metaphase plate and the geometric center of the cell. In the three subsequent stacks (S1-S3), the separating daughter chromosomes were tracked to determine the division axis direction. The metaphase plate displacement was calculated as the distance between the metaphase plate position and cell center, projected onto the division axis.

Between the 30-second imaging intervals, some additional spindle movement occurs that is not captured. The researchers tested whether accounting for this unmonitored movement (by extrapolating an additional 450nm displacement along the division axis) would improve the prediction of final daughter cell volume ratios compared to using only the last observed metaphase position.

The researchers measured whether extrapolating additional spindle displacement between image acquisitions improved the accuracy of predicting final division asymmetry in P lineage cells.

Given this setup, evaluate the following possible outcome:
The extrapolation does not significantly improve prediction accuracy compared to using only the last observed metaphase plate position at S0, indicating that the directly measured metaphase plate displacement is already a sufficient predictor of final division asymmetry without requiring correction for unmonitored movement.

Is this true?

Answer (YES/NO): NO